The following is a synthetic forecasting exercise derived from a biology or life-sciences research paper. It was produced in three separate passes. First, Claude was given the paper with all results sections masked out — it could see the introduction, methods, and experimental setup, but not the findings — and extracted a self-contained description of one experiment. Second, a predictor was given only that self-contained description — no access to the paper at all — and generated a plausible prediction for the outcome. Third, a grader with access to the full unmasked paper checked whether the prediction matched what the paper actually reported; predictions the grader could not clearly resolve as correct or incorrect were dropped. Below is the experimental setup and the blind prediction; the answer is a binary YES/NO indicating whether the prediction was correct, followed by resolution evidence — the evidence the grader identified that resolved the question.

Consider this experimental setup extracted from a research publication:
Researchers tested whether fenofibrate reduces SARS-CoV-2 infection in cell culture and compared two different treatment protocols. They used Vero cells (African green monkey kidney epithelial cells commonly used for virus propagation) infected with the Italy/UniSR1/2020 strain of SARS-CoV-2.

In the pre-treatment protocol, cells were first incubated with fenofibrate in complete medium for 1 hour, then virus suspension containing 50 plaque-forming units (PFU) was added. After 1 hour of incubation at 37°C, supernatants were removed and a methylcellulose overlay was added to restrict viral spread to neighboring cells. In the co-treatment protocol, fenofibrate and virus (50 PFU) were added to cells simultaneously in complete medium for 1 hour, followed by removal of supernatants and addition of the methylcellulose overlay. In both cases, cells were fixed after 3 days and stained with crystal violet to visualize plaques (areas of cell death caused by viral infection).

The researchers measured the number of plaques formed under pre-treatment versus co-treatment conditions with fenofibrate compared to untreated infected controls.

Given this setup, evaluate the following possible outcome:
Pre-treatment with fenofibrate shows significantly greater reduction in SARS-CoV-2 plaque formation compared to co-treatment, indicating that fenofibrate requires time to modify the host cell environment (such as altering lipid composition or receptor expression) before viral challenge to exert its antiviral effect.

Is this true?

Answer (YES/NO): NO